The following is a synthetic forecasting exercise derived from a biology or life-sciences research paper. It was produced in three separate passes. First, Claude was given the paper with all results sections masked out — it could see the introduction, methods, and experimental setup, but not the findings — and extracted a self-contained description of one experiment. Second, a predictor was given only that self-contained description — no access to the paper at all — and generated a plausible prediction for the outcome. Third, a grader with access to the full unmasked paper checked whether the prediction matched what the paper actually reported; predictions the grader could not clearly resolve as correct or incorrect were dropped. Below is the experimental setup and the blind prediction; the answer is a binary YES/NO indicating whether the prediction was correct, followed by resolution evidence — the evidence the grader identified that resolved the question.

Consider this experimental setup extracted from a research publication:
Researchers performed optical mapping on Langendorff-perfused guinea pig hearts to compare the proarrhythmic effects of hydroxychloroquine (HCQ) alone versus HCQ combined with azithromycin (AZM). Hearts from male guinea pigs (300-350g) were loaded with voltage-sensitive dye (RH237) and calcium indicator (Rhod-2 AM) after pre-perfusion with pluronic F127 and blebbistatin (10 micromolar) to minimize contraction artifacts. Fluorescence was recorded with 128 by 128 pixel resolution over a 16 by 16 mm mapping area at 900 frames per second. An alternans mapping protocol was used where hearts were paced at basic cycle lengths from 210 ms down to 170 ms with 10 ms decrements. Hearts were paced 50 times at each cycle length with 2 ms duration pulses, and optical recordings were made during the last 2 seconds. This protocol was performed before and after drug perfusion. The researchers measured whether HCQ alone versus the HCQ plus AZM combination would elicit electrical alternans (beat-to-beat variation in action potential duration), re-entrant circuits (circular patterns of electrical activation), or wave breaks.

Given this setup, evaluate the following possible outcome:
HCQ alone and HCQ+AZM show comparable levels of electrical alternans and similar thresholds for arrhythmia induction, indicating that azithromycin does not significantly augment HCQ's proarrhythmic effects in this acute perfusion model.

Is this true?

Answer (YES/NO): NO